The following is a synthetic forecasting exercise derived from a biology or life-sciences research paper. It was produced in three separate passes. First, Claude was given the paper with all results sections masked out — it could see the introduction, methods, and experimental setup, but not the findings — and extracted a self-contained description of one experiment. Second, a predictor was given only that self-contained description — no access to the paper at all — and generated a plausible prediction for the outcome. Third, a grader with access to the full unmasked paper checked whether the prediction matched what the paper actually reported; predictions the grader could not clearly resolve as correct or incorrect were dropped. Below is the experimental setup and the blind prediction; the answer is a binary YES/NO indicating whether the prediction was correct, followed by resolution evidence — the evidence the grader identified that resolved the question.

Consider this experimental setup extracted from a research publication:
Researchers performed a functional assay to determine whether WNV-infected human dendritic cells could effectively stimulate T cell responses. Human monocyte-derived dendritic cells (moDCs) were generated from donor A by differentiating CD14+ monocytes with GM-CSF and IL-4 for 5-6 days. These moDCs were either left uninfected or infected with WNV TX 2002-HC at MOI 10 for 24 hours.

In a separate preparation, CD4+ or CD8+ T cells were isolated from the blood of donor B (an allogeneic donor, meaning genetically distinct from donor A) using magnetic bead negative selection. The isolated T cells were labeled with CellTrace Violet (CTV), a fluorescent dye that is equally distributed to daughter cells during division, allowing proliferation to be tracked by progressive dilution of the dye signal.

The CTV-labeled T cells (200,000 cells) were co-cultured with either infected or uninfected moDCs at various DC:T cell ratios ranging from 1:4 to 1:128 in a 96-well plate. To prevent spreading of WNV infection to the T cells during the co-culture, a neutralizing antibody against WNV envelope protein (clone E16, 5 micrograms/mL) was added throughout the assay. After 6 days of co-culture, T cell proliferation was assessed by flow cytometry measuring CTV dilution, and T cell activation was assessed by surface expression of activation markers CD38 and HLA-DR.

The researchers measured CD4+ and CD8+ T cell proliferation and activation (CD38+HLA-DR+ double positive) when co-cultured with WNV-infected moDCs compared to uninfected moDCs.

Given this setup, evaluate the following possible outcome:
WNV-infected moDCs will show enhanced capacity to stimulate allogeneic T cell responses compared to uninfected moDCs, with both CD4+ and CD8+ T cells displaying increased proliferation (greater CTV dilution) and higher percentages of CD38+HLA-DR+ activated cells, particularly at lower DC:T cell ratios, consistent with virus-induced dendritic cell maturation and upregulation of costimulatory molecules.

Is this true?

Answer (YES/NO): NO